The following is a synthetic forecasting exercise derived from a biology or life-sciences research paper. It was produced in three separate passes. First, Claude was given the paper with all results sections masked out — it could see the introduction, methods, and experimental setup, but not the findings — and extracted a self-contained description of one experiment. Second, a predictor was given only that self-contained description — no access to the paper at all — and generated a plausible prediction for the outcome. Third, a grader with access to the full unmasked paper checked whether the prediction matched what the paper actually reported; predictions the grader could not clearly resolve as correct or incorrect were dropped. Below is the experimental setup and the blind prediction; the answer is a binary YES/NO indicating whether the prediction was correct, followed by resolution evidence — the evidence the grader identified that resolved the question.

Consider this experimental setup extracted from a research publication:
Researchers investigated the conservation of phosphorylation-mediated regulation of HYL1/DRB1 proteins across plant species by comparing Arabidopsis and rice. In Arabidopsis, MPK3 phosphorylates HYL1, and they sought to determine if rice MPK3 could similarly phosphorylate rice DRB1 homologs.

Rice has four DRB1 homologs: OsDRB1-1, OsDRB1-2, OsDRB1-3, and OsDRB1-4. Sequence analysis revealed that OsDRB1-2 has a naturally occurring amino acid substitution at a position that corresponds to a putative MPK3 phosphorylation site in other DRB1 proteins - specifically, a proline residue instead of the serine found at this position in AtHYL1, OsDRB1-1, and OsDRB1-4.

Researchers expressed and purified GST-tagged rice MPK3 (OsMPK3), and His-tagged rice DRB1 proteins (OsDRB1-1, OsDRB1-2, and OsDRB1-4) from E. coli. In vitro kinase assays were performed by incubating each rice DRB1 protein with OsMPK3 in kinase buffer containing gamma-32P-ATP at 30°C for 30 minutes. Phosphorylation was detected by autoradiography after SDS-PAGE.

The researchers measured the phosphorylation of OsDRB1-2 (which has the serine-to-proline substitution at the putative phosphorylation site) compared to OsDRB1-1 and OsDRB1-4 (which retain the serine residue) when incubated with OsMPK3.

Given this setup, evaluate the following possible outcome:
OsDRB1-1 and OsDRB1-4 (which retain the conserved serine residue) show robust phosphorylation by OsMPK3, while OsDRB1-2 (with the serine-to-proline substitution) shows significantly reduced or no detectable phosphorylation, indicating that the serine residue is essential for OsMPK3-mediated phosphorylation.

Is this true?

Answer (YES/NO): NO